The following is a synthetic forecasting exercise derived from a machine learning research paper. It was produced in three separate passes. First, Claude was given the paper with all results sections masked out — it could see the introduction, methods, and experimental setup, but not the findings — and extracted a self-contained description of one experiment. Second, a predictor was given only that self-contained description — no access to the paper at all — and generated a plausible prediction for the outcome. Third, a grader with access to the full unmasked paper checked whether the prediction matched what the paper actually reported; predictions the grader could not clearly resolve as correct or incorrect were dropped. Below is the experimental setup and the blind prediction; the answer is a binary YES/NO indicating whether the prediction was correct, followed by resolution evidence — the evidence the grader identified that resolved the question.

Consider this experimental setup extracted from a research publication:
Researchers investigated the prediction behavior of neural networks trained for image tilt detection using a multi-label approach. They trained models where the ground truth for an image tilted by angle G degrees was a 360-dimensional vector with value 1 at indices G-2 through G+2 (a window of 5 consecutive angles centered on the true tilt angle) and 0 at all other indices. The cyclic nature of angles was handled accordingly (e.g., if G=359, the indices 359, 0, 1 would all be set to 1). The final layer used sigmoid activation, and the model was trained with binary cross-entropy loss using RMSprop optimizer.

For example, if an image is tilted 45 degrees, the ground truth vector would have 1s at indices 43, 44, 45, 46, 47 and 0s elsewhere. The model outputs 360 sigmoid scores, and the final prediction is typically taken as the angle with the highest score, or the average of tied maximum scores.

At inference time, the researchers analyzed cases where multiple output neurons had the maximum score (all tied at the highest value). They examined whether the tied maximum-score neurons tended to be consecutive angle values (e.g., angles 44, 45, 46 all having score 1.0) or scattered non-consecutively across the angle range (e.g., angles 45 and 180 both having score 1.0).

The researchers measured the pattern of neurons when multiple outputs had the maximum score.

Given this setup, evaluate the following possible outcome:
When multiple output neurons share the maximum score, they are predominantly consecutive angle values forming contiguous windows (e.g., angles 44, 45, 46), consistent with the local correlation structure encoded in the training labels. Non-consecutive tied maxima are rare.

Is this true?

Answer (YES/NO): YES